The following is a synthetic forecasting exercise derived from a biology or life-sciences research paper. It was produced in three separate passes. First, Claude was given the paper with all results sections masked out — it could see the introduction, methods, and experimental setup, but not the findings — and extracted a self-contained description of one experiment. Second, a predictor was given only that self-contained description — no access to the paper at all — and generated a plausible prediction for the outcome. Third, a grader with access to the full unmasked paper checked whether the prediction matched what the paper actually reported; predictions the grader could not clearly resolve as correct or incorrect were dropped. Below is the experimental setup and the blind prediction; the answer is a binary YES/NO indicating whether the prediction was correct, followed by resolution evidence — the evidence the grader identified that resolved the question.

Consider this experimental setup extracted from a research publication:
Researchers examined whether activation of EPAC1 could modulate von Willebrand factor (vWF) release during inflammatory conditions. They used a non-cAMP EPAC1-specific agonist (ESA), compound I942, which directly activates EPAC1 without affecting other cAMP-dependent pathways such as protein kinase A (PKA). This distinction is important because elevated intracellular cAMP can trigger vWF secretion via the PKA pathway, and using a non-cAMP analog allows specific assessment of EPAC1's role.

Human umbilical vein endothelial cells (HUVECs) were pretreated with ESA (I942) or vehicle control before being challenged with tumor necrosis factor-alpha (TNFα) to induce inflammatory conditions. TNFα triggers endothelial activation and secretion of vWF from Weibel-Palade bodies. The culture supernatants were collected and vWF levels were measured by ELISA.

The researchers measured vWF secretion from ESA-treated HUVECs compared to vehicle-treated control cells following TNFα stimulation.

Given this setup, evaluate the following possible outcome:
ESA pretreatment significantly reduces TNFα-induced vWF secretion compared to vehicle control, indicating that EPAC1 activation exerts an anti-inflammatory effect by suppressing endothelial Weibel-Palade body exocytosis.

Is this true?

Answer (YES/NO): YES